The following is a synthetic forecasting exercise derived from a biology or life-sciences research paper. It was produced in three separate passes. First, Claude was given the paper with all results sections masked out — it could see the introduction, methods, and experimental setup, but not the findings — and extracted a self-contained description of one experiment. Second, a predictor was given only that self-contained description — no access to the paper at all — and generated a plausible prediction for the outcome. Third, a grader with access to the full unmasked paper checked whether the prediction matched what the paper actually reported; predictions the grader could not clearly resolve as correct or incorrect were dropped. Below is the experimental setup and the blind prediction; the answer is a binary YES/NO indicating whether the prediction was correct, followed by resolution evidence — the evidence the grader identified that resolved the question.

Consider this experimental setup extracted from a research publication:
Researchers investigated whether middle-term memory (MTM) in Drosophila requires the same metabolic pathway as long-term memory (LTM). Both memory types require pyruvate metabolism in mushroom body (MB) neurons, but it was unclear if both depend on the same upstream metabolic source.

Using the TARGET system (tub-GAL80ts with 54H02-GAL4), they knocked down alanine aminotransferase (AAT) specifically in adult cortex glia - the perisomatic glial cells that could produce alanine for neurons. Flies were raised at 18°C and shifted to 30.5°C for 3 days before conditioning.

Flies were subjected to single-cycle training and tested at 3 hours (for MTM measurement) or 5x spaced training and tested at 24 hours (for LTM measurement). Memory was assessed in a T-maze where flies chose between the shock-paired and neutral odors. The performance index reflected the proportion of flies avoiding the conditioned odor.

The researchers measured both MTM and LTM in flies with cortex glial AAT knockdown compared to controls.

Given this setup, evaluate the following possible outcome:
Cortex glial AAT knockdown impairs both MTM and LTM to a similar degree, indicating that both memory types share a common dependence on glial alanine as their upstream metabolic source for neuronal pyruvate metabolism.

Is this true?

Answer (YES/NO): YES